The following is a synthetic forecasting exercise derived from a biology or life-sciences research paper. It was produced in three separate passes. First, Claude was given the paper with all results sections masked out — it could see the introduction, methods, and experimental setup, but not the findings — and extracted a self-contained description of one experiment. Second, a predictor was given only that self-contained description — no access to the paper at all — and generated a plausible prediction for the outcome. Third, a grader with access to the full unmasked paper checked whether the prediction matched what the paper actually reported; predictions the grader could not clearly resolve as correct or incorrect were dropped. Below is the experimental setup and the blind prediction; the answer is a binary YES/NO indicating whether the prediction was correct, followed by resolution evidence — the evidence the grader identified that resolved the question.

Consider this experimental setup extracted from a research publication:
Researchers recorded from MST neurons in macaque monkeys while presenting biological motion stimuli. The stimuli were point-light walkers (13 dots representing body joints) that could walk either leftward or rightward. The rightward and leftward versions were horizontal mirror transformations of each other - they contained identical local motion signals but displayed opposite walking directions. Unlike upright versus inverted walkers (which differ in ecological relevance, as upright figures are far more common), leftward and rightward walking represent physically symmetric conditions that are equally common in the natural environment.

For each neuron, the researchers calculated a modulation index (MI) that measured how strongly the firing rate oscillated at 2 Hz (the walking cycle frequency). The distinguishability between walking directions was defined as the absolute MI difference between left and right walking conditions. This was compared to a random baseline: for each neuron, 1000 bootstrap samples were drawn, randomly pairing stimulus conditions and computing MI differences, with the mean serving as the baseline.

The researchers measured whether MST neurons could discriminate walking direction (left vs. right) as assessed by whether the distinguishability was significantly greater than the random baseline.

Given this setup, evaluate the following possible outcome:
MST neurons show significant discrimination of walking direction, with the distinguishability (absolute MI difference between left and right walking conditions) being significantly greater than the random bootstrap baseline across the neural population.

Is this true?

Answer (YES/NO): YES